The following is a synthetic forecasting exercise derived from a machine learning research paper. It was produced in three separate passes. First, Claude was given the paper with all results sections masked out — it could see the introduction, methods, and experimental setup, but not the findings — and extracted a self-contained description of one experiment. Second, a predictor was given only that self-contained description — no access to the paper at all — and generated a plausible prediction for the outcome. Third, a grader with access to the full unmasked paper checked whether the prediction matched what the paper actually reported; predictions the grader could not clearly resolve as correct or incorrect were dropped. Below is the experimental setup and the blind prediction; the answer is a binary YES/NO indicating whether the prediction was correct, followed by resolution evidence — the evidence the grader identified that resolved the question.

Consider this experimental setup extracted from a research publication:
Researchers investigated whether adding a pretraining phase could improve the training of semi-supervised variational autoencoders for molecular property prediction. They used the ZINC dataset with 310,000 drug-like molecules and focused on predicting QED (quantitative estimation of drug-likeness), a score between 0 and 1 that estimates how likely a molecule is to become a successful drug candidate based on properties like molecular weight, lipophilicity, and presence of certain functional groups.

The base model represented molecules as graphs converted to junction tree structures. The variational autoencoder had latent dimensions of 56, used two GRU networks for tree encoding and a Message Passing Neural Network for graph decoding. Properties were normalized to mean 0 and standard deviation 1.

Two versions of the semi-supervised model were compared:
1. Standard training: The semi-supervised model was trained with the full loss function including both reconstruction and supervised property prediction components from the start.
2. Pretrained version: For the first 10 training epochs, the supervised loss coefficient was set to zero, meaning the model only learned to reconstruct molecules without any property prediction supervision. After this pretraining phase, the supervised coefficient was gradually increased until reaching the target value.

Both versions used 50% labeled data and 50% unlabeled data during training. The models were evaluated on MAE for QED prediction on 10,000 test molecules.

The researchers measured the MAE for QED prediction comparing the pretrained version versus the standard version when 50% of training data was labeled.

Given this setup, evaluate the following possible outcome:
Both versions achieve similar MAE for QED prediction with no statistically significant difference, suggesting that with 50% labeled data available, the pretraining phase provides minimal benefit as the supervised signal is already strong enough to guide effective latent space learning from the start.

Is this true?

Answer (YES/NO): NO